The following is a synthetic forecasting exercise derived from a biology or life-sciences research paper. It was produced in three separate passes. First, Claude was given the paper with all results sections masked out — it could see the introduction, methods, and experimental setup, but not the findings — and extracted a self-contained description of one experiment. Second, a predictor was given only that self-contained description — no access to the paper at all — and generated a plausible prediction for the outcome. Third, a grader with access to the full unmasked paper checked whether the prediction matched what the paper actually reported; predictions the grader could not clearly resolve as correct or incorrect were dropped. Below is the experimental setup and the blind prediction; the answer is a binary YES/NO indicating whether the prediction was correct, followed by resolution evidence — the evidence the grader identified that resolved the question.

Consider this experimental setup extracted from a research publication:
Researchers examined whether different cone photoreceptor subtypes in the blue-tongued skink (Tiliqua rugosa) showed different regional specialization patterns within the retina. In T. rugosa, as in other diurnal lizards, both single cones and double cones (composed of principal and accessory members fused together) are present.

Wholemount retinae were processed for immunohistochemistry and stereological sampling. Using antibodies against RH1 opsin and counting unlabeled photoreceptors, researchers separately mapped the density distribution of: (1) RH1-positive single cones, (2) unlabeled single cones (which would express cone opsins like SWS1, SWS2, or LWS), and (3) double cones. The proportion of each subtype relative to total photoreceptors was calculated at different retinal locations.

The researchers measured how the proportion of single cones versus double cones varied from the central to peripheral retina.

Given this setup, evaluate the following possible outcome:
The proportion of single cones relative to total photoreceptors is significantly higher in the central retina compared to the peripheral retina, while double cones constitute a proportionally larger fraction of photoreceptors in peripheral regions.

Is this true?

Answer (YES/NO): NO